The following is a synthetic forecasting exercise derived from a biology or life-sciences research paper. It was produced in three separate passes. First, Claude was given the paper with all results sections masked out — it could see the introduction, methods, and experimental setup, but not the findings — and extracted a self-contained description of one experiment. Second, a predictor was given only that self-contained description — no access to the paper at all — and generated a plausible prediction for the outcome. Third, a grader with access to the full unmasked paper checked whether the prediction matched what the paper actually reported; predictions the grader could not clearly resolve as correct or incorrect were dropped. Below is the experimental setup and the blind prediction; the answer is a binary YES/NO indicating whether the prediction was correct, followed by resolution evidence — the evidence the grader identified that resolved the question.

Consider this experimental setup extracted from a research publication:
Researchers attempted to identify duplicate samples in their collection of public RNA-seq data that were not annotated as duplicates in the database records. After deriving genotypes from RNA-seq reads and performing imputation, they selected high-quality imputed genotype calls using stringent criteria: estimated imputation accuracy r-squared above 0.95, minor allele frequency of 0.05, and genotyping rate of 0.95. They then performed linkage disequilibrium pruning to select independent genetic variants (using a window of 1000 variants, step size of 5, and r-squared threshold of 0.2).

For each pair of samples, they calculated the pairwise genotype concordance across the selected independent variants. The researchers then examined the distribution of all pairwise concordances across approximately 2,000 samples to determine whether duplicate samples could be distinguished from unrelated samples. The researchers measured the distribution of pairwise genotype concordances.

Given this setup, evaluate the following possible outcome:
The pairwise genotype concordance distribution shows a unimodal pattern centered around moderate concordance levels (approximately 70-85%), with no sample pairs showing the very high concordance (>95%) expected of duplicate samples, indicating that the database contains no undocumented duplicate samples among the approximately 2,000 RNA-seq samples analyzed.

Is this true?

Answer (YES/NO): NO